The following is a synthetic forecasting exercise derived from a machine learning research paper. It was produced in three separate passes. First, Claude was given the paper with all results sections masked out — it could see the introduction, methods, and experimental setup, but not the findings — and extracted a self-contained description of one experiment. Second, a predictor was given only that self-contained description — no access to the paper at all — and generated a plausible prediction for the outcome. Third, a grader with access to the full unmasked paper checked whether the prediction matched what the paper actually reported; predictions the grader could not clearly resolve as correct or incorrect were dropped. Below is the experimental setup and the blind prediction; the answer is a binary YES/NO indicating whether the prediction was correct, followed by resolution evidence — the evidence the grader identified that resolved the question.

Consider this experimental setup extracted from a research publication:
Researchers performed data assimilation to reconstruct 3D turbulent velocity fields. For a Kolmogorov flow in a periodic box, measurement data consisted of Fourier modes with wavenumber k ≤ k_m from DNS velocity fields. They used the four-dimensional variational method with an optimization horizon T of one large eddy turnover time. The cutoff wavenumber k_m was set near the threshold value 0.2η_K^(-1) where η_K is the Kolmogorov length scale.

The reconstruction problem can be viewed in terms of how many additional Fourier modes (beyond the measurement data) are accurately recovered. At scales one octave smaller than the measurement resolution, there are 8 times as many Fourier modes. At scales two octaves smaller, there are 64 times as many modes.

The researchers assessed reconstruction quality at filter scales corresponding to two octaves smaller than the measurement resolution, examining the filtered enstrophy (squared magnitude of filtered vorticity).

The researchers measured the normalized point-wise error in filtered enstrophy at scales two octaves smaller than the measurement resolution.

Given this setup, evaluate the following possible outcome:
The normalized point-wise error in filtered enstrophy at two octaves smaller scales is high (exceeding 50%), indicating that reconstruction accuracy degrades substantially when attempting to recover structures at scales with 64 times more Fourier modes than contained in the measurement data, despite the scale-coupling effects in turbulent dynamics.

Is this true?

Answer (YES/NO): NO